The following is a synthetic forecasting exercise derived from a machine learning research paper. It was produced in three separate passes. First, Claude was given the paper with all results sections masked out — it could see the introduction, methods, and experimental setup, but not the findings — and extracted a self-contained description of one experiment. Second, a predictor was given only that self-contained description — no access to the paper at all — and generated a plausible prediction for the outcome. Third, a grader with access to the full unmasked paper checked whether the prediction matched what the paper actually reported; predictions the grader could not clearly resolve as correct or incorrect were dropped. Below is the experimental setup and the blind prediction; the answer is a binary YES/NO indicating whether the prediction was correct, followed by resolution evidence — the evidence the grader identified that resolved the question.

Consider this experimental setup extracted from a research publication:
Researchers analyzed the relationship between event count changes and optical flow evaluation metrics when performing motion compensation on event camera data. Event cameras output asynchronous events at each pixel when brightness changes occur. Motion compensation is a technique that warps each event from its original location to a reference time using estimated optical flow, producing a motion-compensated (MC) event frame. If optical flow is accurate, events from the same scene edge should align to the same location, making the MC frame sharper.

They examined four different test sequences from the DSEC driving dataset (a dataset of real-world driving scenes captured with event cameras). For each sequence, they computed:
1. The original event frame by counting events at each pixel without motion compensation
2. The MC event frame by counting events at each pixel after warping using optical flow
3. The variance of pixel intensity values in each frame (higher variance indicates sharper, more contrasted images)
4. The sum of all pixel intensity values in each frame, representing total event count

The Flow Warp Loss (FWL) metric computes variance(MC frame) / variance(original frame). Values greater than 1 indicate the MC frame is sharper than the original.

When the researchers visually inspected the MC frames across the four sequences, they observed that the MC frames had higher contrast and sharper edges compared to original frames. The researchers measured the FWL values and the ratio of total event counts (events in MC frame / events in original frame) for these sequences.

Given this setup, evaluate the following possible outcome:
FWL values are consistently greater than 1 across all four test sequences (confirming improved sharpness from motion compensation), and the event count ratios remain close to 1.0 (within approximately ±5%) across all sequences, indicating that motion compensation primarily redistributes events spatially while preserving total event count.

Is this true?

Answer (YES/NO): NO